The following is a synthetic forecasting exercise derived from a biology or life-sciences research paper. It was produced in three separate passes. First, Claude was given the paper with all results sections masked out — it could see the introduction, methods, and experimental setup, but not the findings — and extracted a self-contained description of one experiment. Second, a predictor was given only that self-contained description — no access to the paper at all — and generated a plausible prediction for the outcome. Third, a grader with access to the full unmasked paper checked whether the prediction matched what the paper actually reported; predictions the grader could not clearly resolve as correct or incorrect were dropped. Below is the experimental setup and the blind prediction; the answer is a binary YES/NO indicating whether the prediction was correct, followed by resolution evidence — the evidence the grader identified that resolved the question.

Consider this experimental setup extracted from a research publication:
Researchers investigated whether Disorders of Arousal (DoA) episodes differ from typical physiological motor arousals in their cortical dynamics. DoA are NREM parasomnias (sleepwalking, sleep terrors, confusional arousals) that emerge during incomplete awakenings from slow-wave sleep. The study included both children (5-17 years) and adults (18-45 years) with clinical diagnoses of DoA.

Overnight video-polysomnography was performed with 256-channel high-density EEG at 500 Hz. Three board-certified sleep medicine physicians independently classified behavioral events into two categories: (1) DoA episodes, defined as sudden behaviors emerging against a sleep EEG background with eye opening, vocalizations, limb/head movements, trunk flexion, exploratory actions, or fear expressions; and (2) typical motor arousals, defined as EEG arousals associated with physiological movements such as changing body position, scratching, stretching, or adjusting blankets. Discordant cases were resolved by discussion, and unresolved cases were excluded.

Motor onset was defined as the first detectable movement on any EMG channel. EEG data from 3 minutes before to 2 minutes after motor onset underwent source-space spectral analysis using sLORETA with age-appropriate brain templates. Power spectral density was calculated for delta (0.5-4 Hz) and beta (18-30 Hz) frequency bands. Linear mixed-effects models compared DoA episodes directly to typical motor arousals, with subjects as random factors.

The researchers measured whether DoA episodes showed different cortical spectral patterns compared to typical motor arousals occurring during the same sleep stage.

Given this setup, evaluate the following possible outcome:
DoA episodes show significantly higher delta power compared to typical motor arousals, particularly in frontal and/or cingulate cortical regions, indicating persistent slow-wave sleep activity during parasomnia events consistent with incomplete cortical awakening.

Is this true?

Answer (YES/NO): YES